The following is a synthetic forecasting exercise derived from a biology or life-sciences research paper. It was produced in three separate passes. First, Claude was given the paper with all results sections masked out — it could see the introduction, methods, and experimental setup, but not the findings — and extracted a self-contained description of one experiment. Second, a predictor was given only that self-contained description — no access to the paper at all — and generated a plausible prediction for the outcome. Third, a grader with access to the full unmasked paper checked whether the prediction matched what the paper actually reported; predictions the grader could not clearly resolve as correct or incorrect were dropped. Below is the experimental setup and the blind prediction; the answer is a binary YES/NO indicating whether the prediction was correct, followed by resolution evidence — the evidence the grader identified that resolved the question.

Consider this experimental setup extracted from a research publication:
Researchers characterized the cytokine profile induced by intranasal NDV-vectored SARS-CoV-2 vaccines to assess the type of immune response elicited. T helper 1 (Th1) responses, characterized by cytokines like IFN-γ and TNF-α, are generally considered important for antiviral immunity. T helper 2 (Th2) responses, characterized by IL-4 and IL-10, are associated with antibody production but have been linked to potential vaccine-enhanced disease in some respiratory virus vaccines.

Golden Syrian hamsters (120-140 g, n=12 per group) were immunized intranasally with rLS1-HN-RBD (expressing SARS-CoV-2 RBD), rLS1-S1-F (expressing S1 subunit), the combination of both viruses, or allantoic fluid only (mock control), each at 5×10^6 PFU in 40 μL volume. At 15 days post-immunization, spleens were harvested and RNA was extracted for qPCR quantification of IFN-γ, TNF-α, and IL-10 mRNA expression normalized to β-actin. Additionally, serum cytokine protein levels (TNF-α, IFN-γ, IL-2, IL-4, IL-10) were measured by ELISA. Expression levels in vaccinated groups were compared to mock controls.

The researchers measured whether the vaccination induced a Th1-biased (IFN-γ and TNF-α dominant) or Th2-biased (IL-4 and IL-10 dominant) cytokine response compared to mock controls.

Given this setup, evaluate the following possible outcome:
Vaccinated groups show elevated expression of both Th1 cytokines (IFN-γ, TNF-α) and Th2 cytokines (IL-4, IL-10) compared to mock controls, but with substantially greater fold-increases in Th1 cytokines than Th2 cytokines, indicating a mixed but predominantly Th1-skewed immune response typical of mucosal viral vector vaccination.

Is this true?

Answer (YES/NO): NO